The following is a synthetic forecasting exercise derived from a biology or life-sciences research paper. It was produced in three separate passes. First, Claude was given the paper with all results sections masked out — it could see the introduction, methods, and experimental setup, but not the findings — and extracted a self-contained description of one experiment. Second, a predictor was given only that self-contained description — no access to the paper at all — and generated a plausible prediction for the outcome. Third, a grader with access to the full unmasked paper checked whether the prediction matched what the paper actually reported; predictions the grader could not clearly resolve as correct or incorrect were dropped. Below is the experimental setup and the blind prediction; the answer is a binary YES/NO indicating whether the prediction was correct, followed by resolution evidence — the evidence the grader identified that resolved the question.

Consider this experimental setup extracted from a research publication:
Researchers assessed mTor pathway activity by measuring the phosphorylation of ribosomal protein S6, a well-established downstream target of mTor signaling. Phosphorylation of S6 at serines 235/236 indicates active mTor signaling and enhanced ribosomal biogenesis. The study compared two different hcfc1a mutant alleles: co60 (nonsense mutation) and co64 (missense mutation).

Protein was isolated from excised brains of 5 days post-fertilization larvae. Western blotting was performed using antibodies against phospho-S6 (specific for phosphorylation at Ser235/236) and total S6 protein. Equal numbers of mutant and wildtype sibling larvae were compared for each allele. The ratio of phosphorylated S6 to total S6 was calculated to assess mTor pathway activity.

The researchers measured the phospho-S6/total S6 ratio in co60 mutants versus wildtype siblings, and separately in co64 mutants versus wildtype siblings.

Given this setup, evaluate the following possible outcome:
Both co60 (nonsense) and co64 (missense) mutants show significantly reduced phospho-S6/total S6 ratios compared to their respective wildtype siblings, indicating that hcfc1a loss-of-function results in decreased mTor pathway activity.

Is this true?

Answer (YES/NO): NO